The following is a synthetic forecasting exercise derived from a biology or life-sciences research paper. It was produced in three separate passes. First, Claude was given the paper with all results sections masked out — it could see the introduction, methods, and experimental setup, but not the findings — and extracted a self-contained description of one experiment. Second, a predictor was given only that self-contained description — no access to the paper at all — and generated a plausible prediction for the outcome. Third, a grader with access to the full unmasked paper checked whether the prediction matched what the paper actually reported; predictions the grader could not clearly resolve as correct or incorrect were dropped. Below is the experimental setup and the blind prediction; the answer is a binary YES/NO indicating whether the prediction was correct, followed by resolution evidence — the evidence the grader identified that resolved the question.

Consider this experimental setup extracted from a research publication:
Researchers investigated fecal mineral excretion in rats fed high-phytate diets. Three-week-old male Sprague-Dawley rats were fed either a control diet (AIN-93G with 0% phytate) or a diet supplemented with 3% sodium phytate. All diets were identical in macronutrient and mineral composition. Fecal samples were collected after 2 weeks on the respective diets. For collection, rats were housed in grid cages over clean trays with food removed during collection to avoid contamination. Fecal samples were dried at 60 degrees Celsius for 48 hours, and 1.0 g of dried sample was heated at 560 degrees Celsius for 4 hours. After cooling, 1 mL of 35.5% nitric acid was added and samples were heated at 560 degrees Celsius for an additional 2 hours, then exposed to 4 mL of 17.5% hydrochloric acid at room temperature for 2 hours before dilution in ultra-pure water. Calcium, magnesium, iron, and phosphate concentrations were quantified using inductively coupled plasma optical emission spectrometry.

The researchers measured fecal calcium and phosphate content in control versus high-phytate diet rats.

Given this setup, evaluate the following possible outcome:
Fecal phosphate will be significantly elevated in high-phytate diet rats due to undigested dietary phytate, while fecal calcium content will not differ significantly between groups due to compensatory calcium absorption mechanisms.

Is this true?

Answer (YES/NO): NO